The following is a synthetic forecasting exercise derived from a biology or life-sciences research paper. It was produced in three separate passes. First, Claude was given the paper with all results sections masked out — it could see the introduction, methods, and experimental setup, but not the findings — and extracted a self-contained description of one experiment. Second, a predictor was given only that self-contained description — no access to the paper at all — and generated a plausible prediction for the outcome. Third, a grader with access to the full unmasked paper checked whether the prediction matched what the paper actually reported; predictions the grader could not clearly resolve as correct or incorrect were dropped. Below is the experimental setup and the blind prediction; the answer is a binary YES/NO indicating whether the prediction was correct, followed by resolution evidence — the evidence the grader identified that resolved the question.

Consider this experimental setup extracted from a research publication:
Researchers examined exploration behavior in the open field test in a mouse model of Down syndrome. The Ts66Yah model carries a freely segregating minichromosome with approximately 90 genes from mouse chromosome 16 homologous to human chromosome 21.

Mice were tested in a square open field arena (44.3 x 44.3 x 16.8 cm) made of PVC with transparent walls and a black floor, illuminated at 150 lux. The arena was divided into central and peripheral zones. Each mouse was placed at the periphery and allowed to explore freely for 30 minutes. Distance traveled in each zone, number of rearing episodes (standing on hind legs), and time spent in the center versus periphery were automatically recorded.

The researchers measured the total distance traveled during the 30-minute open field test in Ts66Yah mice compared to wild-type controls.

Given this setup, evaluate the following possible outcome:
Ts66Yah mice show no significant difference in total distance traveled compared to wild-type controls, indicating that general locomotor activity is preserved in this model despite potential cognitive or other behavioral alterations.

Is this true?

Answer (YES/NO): YES